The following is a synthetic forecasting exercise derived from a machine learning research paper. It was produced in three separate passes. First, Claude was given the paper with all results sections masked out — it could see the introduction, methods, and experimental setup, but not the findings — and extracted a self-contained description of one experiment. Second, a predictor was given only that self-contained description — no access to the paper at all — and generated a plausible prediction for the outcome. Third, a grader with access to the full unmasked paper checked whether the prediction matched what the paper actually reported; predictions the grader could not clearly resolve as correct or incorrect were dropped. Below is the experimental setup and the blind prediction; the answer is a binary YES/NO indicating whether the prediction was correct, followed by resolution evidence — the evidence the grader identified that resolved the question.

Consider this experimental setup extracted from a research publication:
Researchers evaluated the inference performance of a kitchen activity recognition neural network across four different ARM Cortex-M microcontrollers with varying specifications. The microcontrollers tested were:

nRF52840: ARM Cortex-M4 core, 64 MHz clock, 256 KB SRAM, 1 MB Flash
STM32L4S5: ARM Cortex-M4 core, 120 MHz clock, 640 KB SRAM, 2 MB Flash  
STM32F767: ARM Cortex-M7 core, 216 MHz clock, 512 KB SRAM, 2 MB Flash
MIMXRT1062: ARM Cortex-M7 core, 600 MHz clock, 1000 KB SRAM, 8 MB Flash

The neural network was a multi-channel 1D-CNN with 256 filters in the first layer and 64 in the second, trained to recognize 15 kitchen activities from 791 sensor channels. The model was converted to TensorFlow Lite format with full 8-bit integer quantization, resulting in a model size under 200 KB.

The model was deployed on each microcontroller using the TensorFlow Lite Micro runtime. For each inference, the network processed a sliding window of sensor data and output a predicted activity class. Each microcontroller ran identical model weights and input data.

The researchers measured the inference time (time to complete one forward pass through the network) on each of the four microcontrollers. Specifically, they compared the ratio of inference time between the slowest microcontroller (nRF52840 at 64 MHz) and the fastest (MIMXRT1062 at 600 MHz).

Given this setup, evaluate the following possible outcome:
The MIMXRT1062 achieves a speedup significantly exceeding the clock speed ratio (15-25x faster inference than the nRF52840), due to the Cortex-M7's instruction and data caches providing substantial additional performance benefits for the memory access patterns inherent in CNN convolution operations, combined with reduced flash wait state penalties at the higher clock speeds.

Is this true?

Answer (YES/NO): YES